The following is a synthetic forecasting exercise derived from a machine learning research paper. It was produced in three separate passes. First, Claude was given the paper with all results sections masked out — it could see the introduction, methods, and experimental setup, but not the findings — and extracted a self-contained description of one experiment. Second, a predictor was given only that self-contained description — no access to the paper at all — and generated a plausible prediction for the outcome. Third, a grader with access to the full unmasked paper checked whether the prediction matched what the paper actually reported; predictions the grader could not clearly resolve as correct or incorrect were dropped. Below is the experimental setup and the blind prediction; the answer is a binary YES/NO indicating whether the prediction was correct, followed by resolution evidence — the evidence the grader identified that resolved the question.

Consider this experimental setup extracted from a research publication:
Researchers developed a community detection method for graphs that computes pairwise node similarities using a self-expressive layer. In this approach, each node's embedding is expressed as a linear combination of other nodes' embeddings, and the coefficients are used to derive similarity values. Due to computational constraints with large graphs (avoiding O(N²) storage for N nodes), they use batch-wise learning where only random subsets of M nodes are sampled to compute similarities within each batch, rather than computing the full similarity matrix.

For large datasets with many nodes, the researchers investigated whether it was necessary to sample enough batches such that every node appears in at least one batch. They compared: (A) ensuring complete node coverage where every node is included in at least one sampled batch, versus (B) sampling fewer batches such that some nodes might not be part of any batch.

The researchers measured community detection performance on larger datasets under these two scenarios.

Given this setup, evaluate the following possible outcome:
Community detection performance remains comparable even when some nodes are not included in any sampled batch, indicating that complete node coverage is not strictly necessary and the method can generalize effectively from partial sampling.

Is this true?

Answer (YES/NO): YES